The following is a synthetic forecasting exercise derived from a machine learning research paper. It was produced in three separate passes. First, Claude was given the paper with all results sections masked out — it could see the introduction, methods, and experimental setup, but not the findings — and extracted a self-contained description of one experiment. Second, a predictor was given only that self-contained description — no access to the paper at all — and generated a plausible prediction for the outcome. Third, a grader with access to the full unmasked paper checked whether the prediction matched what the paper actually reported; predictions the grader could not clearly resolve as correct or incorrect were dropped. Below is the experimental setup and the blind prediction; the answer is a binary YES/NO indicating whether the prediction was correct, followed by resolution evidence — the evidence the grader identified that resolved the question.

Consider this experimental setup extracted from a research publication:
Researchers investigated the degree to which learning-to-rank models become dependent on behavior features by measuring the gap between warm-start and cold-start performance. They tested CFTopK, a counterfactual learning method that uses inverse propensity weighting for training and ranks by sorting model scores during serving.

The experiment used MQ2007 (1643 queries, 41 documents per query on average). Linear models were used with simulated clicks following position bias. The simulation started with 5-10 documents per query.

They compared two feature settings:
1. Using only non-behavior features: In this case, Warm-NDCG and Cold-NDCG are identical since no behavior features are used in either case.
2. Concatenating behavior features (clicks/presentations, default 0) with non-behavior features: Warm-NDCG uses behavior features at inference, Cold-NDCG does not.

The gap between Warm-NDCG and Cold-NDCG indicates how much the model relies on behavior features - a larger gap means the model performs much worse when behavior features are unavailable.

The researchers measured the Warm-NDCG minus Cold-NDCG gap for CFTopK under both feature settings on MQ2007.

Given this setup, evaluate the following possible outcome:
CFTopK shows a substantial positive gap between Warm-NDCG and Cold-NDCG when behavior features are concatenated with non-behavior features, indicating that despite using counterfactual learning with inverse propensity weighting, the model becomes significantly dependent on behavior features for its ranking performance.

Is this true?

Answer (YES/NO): YES